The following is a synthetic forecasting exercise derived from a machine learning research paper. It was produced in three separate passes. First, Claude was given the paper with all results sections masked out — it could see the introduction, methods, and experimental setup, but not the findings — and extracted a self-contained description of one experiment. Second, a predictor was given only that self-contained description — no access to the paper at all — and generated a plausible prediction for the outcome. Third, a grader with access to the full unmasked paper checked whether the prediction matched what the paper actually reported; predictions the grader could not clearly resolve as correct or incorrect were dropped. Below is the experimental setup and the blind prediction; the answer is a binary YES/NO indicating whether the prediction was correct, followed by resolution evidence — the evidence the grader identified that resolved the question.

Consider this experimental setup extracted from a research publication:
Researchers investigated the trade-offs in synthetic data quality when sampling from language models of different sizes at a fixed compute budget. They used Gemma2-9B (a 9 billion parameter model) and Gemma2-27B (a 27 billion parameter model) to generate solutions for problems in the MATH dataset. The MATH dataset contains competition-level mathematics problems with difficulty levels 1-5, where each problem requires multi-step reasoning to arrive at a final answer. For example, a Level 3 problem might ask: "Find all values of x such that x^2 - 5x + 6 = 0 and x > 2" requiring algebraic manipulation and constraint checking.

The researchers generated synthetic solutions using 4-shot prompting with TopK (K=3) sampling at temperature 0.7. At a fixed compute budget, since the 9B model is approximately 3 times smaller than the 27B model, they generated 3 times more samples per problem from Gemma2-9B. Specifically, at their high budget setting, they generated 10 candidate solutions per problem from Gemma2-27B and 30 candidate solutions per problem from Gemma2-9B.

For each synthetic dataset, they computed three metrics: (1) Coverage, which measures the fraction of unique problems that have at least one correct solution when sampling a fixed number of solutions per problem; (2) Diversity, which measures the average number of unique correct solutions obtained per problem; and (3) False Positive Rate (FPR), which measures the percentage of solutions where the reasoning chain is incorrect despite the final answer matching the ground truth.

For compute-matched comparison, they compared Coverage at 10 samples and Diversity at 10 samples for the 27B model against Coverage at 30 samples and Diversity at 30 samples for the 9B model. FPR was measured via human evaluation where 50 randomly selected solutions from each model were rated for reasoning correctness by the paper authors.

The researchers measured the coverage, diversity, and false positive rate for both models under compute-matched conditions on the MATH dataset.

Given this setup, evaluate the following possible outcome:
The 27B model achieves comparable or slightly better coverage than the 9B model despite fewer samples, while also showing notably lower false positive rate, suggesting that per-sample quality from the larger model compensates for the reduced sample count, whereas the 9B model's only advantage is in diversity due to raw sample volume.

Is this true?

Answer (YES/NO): NO